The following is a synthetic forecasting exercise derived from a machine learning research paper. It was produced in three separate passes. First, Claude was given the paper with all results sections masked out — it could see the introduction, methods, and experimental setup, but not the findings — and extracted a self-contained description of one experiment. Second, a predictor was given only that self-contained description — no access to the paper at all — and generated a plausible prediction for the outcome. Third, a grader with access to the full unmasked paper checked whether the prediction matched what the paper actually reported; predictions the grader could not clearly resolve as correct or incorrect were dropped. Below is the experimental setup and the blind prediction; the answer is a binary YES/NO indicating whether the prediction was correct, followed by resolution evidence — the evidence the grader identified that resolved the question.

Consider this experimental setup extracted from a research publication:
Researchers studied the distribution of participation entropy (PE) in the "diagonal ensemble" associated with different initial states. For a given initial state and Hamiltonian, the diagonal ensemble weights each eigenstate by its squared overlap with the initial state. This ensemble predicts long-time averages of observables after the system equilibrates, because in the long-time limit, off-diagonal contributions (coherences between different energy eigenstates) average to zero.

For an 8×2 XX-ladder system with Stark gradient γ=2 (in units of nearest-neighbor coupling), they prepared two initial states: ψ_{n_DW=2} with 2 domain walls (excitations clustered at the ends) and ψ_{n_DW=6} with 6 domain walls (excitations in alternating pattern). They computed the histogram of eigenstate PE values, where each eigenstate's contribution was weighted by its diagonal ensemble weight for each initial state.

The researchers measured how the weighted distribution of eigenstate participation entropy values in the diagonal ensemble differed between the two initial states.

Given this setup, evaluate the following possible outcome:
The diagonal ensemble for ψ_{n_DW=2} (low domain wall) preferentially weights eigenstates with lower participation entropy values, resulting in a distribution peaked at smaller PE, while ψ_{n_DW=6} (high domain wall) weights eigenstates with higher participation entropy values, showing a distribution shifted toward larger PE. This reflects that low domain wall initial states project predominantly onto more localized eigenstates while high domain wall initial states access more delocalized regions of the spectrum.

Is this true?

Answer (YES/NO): YES